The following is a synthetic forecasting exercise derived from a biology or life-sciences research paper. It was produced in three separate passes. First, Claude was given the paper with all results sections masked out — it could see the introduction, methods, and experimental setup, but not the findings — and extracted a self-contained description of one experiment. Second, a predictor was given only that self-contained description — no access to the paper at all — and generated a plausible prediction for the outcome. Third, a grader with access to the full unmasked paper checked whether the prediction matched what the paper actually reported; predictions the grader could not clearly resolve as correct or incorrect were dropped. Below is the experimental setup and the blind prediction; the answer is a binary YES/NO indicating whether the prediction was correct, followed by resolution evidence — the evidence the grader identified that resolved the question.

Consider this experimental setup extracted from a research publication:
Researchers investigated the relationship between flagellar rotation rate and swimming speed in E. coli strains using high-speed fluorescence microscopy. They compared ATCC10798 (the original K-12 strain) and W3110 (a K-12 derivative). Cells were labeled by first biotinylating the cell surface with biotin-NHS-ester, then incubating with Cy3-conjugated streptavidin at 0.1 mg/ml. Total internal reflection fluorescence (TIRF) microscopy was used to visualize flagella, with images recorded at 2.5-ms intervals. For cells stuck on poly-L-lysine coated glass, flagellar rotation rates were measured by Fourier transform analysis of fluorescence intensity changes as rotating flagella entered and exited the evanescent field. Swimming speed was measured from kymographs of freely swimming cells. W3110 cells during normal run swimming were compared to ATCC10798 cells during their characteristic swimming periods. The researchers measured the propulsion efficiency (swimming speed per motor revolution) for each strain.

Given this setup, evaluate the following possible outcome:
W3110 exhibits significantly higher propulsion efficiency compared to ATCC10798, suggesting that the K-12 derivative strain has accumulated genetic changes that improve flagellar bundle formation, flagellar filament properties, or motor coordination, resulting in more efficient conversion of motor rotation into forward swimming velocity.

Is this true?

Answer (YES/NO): NO